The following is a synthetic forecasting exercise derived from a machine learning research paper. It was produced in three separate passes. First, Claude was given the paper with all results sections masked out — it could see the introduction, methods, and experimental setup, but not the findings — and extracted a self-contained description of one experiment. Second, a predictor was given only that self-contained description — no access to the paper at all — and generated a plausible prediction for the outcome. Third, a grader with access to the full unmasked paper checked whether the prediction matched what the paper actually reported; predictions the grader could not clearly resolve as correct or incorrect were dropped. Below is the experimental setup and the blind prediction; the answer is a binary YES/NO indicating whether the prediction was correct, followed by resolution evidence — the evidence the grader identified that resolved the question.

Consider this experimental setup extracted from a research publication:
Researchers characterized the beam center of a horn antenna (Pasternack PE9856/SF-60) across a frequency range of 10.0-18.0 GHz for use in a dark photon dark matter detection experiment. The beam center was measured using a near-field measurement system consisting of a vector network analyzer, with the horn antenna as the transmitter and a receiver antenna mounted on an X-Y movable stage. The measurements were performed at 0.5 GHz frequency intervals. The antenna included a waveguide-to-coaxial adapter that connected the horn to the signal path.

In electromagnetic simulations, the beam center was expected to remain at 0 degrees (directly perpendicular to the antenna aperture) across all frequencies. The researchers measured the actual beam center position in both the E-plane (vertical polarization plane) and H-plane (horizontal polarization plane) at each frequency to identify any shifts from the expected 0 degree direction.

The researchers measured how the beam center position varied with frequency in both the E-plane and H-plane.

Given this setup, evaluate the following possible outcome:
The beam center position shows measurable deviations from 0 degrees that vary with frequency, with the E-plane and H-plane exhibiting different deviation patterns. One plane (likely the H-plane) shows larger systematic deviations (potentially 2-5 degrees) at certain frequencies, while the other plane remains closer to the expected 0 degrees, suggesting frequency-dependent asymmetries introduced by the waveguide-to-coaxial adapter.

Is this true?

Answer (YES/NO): NO